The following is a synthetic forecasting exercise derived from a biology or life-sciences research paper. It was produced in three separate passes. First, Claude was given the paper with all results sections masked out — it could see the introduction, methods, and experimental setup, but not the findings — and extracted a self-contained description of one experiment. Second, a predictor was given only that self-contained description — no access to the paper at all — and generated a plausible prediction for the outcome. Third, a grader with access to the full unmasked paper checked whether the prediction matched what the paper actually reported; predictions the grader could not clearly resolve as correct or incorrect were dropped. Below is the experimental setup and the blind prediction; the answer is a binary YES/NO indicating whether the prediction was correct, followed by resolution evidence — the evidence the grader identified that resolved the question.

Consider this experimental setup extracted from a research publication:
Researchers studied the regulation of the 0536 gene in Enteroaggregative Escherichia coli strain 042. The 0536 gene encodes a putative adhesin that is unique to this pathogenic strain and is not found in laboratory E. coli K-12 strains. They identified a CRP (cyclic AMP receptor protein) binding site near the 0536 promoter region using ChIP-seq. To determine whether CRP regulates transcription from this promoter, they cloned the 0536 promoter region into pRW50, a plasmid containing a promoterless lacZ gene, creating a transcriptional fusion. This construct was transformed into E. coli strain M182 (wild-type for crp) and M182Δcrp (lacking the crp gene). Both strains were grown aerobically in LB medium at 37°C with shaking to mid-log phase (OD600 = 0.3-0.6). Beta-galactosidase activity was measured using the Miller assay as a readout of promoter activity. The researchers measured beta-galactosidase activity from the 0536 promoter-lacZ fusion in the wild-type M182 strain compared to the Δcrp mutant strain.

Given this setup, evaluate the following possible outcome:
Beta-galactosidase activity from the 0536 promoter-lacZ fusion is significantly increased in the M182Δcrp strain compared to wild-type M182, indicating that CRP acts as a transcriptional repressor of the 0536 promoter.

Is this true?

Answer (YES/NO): YES